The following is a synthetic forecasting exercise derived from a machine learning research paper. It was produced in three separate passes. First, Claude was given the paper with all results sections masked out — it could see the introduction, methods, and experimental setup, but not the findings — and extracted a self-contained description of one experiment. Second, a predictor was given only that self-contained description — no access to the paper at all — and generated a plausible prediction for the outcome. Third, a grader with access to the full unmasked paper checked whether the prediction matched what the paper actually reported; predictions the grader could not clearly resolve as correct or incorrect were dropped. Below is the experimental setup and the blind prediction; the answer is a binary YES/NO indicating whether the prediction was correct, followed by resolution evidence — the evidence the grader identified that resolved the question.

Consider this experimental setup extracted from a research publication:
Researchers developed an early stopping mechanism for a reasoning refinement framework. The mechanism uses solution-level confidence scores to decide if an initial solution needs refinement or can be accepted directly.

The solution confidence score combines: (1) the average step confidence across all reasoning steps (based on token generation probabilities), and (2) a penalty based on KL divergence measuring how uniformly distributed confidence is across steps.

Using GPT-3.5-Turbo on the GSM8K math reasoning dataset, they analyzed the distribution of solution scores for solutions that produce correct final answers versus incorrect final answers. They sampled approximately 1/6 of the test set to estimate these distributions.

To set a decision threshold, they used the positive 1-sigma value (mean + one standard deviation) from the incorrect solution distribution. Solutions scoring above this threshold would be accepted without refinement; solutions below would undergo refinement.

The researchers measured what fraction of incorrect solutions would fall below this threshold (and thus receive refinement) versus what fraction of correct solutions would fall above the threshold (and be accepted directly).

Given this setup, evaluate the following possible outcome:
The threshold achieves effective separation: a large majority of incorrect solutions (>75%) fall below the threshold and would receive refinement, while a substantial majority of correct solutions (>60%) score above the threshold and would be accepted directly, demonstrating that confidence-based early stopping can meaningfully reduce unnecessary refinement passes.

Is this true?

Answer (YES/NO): NO